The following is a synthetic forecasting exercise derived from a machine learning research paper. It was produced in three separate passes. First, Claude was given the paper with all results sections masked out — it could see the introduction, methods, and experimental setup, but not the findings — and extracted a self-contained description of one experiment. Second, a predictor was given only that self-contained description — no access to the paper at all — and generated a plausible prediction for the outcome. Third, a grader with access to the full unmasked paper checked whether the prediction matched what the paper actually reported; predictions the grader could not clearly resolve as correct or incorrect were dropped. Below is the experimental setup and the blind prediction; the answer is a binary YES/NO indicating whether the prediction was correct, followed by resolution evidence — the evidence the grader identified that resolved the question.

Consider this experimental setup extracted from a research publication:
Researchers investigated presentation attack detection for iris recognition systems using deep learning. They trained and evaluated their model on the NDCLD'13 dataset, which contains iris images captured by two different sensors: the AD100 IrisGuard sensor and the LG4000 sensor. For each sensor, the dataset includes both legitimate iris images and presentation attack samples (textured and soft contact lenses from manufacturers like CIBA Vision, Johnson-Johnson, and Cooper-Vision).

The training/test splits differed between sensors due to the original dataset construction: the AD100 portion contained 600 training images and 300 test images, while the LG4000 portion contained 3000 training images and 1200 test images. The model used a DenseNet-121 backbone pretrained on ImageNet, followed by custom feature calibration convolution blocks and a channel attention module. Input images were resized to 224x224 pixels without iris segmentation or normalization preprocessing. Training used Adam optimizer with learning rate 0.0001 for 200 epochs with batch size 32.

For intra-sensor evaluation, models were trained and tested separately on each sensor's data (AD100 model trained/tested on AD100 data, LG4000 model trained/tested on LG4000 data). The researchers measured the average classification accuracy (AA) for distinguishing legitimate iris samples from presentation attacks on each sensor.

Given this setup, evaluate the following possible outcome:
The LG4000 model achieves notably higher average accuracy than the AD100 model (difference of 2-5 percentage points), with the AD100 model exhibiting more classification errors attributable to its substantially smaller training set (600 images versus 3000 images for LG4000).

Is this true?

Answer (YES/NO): NO